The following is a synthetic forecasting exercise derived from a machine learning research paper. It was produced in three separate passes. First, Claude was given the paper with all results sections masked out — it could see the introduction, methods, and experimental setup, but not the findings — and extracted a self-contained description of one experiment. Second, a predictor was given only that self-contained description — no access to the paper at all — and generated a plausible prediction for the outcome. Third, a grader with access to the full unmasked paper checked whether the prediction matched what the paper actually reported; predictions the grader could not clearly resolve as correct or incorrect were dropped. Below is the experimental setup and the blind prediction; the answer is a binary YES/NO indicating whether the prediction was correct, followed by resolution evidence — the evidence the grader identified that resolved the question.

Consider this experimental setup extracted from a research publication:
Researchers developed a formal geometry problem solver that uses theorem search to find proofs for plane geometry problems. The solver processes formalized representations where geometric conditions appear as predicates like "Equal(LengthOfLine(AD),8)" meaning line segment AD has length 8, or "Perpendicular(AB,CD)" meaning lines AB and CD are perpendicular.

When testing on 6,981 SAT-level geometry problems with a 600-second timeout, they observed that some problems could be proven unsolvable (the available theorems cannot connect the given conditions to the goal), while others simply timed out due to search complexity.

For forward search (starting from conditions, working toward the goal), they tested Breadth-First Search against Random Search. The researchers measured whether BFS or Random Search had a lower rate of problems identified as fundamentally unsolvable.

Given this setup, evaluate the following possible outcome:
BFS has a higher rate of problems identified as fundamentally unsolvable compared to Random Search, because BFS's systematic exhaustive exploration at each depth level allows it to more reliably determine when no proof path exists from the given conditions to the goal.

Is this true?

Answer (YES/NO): NO